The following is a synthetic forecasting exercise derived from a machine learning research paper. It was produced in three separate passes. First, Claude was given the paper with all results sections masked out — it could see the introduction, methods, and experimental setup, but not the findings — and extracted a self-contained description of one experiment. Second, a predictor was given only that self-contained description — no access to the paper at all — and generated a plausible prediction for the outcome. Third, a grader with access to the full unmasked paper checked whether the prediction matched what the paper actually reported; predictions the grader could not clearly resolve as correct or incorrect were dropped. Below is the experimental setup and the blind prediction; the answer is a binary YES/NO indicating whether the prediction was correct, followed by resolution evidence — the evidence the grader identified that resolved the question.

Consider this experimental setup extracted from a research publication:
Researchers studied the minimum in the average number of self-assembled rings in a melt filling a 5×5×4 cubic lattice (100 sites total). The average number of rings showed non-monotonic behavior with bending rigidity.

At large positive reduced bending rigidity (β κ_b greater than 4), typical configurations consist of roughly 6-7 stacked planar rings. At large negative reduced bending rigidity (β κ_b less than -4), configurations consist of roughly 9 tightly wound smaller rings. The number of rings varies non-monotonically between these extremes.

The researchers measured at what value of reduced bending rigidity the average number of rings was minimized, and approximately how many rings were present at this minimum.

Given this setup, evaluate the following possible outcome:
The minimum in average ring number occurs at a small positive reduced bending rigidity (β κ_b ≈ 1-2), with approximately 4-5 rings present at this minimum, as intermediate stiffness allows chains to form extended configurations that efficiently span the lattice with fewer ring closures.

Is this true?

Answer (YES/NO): NO